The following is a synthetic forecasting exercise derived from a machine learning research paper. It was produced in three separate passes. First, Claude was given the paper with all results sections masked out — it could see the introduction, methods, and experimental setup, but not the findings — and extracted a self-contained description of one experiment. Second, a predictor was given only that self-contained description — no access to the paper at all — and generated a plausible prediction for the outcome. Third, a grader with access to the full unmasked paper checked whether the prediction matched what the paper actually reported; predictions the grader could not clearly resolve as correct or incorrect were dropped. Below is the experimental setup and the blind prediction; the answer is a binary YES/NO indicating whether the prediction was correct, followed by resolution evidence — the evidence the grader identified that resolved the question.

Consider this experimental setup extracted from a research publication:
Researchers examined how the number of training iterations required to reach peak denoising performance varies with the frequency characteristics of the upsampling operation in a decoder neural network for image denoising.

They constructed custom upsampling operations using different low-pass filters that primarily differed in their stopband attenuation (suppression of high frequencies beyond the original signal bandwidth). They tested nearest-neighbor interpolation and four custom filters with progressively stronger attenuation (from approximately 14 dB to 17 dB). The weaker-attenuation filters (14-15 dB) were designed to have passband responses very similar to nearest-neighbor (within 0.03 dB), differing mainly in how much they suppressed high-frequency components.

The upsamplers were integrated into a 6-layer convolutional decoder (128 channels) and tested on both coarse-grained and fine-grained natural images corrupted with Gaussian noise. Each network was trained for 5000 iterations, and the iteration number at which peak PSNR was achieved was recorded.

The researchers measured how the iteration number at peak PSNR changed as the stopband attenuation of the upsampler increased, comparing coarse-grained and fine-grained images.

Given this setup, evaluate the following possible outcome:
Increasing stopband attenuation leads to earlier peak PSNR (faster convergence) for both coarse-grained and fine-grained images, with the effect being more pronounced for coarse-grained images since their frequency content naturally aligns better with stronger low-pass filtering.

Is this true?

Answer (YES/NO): NO